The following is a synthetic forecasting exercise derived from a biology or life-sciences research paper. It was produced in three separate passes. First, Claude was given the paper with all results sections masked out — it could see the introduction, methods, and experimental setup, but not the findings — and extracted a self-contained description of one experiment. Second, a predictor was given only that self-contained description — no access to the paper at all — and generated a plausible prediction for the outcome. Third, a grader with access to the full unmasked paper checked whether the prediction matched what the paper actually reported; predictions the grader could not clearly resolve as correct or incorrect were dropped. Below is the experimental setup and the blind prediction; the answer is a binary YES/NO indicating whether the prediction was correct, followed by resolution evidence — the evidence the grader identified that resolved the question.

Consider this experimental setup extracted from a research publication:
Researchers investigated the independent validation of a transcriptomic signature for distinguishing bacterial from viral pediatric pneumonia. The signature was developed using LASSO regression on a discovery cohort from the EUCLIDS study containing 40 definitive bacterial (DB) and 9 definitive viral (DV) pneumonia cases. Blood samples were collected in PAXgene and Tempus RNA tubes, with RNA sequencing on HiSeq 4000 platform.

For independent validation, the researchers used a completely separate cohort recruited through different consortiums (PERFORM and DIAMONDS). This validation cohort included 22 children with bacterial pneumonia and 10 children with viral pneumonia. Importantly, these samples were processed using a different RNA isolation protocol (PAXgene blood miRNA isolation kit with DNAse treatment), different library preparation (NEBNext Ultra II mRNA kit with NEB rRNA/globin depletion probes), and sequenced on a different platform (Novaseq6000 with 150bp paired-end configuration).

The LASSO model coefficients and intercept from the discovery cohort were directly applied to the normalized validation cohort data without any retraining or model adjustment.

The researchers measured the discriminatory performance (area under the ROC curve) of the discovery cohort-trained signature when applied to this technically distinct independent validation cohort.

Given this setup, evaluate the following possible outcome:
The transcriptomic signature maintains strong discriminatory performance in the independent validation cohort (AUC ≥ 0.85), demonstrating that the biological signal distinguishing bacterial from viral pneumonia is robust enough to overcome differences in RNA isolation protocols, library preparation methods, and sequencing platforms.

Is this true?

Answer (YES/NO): YES